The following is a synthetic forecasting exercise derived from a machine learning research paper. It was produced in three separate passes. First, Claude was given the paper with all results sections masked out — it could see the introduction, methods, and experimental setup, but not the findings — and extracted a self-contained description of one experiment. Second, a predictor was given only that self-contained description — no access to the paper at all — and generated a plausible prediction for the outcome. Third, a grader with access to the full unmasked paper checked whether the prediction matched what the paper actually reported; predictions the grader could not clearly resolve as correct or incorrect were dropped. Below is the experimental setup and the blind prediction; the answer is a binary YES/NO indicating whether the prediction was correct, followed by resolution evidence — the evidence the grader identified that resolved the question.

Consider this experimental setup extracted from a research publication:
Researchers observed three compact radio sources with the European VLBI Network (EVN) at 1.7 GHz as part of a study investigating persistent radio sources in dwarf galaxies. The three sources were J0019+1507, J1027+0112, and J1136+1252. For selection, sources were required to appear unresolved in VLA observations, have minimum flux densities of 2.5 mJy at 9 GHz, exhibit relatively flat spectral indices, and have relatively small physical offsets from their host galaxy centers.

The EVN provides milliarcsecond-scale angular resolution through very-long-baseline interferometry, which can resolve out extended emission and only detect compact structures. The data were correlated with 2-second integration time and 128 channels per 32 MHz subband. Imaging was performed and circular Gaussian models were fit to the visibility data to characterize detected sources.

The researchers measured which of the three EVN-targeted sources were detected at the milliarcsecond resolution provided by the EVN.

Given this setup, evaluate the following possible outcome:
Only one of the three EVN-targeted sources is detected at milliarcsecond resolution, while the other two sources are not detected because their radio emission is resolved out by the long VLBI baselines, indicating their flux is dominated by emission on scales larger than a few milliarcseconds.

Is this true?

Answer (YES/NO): NO